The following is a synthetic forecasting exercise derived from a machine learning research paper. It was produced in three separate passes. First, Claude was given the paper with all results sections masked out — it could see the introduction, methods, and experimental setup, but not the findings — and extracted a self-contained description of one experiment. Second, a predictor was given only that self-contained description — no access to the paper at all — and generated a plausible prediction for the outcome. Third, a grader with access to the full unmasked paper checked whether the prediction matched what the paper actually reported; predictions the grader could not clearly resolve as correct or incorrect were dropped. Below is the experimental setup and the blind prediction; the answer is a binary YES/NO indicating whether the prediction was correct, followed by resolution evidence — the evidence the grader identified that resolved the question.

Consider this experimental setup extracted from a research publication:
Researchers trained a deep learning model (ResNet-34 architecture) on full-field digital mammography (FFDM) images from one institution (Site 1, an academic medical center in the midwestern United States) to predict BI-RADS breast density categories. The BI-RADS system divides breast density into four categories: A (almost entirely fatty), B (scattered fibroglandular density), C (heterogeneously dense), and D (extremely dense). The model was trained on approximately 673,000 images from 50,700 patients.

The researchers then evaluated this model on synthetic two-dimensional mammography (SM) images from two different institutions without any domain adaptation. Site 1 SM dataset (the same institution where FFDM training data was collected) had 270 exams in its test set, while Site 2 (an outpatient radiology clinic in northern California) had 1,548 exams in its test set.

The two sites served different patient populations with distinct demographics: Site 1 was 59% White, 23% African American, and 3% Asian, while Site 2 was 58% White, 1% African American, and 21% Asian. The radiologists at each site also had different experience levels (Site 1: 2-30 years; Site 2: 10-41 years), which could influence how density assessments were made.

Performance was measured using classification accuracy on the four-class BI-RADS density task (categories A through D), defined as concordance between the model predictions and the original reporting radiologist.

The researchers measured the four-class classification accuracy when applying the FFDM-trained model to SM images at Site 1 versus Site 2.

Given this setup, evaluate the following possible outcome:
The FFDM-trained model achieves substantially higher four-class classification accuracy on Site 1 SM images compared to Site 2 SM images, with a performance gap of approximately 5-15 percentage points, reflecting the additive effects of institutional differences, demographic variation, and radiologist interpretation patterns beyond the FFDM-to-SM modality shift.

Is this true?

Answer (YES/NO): NO